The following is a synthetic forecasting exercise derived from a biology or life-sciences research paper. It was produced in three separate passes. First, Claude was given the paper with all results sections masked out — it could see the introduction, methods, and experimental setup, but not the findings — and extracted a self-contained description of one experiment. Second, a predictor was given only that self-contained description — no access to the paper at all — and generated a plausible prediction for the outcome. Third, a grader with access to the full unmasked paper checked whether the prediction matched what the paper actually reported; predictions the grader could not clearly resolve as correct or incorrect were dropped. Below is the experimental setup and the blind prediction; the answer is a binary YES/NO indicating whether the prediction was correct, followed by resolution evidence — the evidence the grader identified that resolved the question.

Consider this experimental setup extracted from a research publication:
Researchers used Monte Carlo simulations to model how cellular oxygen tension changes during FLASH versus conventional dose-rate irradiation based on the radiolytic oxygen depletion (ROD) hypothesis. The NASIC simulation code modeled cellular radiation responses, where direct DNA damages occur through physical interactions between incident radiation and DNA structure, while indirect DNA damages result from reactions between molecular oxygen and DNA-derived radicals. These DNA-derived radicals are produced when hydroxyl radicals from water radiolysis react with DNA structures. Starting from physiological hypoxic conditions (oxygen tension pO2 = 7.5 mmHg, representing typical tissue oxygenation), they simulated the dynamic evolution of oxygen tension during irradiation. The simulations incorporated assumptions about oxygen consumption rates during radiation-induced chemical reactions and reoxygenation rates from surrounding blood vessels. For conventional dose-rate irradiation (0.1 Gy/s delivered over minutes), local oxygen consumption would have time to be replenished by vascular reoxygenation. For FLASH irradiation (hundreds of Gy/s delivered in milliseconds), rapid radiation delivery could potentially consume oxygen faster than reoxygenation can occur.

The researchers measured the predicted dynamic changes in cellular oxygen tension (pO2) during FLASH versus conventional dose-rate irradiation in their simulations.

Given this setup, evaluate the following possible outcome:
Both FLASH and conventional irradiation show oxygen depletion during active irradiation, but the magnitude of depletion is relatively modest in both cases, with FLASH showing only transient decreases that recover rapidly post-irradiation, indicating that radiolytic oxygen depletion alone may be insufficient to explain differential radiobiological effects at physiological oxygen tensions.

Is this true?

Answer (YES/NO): NO